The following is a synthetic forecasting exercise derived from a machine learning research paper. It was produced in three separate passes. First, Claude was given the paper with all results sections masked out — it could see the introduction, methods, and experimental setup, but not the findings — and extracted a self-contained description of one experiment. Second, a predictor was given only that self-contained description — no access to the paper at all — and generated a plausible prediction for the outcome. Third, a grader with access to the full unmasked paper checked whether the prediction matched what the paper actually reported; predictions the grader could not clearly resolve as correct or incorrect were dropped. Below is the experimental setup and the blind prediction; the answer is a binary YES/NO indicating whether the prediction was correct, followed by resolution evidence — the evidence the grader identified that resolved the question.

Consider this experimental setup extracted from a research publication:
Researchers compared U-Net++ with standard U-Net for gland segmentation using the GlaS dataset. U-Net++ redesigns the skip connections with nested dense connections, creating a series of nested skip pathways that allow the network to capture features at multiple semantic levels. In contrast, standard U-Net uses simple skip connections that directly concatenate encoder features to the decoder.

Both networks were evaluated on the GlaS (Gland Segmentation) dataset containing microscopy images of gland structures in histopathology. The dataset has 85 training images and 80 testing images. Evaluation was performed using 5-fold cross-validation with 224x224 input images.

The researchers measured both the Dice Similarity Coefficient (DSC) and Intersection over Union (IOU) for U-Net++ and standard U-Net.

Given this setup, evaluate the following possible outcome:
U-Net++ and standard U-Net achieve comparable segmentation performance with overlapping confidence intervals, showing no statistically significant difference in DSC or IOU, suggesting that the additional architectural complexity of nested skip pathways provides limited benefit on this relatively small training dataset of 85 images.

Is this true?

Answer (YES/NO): NO